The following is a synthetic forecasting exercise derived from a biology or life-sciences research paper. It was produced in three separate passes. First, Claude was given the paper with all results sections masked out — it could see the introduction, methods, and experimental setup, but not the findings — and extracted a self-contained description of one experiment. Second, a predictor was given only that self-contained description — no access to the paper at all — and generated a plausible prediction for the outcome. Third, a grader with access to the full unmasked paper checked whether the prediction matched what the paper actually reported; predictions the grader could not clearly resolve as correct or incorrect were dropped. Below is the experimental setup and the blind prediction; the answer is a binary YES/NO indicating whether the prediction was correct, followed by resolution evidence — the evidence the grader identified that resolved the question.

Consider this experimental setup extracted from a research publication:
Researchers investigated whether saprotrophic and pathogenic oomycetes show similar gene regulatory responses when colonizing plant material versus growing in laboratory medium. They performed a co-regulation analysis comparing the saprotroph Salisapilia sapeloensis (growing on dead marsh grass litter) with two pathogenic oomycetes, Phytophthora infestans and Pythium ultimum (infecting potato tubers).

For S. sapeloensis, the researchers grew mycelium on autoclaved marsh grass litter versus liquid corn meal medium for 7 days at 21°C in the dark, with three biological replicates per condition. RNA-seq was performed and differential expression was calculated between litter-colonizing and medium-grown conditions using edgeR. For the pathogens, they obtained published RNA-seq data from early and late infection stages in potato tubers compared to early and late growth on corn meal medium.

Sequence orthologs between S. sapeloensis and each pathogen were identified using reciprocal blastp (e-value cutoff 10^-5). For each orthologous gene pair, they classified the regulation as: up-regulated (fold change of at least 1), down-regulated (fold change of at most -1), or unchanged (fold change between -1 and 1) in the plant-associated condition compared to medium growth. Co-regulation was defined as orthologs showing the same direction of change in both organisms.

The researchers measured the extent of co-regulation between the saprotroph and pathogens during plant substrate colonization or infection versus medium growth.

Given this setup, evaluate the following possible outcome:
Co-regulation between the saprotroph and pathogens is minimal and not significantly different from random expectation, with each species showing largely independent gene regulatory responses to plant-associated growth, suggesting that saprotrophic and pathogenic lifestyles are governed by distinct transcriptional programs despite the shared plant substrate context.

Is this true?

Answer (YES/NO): NO